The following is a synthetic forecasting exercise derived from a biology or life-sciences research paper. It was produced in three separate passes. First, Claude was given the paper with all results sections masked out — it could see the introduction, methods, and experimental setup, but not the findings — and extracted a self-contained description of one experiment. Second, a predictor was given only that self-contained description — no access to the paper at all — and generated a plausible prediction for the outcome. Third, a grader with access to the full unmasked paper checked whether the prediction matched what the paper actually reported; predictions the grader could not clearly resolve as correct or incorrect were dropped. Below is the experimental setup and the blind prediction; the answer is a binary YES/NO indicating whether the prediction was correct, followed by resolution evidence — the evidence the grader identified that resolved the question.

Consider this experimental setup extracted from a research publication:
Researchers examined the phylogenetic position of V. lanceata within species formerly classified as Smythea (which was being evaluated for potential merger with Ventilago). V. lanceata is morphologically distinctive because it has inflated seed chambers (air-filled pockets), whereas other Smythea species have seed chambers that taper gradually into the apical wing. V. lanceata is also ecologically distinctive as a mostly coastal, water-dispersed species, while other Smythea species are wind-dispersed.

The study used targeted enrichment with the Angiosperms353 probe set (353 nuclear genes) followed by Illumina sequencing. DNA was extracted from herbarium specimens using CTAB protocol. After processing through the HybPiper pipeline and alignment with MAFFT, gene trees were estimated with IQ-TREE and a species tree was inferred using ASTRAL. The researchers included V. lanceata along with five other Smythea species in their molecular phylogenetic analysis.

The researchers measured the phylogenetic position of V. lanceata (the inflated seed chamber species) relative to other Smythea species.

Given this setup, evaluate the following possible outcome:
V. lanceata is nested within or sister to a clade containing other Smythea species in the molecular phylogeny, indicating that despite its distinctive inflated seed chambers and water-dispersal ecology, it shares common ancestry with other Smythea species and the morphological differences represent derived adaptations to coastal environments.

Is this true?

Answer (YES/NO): YES